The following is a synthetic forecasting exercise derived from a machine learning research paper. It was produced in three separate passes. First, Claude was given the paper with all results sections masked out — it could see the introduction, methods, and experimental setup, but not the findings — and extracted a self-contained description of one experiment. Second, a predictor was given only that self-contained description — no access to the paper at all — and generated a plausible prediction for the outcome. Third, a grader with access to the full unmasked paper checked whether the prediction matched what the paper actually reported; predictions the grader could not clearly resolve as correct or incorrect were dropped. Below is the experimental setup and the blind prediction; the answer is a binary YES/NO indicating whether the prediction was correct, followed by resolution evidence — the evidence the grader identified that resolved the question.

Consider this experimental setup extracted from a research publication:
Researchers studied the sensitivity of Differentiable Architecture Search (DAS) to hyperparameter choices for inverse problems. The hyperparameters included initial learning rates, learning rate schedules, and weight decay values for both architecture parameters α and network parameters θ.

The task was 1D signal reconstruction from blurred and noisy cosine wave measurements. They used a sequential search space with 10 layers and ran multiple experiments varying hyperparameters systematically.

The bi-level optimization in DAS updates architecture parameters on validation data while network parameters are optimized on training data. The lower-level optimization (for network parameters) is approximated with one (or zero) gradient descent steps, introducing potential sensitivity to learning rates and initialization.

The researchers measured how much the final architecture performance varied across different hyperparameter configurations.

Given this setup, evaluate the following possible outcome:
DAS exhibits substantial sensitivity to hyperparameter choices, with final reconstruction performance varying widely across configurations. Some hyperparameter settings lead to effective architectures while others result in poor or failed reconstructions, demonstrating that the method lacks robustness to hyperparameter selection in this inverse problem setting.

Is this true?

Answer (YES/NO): YES